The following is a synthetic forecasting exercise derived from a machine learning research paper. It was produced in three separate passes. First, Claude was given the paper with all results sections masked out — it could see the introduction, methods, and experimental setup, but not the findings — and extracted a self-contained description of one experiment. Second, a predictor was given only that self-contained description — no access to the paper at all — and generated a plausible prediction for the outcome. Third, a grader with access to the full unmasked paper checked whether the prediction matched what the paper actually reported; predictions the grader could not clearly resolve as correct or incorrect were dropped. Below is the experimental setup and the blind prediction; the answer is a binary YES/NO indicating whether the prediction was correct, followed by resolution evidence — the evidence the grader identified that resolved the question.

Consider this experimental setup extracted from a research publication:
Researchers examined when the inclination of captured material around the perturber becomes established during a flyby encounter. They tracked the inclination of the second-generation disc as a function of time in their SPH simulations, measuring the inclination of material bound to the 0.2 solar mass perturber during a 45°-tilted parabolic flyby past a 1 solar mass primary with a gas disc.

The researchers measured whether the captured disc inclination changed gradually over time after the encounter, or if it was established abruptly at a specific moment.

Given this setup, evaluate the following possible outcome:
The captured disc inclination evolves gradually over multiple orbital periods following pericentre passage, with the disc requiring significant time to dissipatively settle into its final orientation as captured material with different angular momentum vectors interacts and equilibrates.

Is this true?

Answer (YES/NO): NO